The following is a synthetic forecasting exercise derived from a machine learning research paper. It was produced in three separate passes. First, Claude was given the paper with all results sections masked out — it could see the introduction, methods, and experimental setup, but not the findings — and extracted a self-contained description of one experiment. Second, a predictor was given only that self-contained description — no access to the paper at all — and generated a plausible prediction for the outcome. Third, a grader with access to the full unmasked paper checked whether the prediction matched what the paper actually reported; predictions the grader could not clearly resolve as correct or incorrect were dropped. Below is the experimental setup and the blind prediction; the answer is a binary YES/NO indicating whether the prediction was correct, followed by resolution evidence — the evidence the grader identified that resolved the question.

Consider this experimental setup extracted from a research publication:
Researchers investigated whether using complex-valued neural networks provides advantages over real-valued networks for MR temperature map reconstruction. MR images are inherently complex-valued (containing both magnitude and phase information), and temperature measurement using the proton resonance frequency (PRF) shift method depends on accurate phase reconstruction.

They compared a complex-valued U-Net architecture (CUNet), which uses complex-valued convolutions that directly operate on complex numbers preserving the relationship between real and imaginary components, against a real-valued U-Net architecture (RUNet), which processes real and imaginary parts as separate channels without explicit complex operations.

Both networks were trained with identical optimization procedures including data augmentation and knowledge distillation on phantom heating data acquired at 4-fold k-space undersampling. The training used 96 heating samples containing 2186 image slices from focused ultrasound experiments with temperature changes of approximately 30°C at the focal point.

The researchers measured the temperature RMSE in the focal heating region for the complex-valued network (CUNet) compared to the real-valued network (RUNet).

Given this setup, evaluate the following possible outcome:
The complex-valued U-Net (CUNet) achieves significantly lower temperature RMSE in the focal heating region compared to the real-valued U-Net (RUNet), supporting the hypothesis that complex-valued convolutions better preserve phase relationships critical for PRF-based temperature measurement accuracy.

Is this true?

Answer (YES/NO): NO